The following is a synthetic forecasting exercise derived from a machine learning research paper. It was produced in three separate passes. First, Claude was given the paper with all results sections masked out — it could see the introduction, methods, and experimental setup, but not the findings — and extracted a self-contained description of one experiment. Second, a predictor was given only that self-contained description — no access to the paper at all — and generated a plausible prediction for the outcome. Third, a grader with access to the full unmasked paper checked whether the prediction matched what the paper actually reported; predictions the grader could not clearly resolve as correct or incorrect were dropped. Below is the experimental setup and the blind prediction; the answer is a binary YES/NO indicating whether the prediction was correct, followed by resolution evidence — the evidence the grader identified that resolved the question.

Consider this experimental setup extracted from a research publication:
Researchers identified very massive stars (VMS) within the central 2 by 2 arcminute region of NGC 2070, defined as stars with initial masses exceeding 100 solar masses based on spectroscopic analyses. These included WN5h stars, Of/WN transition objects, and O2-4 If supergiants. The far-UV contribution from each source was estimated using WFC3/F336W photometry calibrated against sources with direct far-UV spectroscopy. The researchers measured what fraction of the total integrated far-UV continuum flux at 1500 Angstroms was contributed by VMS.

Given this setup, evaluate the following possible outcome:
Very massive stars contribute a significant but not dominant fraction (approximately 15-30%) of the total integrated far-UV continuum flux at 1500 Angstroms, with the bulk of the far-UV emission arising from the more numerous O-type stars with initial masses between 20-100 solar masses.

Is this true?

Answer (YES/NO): YES